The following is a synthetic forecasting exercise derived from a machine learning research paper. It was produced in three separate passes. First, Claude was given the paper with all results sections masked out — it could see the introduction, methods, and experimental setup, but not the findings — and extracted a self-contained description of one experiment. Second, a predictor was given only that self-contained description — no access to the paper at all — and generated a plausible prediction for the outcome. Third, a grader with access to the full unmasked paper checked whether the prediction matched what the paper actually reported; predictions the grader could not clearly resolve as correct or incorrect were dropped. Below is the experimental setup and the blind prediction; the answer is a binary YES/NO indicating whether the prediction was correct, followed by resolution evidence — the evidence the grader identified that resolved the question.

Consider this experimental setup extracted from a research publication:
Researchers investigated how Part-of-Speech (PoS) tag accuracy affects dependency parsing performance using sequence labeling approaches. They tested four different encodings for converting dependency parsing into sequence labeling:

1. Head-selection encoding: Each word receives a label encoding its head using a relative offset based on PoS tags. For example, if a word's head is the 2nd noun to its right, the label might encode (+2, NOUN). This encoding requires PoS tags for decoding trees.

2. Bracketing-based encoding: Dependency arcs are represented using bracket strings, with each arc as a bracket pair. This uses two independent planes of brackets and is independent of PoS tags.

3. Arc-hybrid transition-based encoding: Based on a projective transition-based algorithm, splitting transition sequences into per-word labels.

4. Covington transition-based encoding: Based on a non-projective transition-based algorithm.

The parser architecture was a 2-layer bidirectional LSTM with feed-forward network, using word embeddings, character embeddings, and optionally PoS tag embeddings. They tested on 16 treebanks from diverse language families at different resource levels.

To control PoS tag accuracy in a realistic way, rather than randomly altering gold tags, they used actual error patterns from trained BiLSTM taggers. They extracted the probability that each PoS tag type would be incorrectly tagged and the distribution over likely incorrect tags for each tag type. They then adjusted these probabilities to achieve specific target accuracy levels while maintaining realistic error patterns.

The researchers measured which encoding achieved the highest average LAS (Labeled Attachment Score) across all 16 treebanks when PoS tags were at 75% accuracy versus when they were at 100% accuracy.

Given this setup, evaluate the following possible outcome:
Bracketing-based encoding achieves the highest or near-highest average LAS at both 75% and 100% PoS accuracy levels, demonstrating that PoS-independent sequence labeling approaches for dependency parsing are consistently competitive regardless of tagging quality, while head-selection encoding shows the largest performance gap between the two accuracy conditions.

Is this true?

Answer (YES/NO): YES